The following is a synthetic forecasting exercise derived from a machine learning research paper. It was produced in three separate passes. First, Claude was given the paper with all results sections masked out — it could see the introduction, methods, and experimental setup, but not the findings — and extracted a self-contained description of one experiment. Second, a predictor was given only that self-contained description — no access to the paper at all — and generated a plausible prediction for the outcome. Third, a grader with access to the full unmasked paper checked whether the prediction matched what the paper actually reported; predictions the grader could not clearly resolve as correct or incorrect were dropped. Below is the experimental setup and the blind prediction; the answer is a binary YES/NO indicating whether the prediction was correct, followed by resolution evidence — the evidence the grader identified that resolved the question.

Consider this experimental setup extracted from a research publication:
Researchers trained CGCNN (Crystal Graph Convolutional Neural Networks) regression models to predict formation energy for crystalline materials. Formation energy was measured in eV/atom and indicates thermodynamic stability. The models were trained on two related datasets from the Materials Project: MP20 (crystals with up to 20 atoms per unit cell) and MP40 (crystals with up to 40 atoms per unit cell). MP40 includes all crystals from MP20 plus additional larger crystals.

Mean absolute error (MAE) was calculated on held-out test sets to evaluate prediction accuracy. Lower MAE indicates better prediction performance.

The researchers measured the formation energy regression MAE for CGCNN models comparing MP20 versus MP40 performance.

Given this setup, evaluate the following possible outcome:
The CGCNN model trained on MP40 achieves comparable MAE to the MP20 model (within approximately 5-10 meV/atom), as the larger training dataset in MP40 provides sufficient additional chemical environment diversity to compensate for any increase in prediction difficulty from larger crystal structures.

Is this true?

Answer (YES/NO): NO